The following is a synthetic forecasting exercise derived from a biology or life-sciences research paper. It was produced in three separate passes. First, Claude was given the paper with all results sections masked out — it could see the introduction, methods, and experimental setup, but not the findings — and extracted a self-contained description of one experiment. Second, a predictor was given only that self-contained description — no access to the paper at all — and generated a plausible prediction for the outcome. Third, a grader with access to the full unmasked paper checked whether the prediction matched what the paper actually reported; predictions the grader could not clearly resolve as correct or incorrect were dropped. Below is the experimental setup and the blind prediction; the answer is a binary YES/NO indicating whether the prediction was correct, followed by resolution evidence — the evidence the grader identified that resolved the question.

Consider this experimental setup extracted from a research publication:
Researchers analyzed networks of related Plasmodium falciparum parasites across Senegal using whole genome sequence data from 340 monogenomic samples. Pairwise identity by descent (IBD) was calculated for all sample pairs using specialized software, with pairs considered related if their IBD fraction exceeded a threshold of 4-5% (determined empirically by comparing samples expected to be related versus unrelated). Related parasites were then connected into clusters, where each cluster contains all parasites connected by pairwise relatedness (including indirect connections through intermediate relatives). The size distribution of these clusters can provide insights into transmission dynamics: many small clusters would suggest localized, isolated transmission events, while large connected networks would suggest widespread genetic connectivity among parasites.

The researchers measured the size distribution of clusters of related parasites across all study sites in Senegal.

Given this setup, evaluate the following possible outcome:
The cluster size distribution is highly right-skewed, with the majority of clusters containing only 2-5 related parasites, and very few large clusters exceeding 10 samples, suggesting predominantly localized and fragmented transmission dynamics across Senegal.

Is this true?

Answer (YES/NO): NO